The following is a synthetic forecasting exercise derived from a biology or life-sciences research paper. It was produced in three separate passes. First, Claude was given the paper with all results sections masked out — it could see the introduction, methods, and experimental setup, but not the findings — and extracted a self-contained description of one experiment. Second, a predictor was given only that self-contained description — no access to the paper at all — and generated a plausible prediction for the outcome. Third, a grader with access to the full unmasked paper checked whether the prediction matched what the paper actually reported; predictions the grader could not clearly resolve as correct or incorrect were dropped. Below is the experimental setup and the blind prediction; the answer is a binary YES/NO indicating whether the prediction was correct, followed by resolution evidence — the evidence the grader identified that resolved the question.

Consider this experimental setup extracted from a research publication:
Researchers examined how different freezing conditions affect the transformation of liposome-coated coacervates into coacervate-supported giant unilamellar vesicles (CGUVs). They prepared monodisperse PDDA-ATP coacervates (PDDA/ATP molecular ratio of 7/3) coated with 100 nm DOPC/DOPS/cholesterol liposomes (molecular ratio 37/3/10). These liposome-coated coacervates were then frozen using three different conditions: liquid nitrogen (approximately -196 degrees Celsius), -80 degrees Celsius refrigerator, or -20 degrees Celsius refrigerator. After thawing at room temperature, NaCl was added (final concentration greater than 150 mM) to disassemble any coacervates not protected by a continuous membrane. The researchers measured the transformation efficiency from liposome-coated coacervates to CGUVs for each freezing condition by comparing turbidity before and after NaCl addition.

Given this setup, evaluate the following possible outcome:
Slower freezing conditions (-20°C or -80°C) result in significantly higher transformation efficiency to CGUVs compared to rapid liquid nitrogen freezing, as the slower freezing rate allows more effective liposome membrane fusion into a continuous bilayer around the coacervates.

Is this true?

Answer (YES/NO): NO